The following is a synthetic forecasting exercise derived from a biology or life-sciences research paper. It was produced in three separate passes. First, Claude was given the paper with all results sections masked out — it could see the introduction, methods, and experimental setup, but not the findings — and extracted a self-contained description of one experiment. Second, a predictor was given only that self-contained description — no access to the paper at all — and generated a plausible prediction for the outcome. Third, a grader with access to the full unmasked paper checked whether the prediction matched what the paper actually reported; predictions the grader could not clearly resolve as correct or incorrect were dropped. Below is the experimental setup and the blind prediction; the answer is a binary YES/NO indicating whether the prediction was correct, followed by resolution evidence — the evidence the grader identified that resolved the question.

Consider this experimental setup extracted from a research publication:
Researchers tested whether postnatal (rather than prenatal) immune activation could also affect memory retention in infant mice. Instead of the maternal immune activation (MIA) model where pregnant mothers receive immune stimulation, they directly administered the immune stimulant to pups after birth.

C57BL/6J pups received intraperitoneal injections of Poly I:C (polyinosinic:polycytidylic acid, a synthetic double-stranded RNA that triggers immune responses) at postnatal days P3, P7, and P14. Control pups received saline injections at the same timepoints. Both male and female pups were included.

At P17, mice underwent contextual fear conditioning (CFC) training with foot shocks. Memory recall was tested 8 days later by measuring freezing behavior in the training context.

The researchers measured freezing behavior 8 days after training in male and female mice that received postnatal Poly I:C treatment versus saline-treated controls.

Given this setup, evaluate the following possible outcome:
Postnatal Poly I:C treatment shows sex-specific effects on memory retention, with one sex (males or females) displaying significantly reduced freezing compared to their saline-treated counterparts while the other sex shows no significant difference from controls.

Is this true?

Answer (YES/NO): NO